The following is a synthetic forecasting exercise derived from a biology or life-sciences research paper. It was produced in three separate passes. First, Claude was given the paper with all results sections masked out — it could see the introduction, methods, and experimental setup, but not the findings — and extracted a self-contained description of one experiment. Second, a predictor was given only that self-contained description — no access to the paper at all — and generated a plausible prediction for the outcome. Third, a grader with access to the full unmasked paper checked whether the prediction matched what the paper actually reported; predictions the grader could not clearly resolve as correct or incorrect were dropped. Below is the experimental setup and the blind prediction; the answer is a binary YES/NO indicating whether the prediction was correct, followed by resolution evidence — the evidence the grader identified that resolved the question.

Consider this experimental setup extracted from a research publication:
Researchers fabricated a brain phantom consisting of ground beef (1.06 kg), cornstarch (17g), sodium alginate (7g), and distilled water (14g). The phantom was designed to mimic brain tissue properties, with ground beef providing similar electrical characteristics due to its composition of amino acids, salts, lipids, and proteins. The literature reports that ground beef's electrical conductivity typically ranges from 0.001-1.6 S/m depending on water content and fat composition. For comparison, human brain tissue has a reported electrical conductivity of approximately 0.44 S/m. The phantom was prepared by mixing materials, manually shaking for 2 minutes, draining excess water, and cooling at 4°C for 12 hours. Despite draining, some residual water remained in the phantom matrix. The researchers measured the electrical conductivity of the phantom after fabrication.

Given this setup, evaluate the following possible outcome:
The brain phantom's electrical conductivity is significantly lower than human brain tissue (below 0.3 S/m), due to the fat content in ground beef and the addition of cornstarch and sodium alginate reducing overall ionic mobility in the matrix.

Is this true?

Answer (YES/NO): NO